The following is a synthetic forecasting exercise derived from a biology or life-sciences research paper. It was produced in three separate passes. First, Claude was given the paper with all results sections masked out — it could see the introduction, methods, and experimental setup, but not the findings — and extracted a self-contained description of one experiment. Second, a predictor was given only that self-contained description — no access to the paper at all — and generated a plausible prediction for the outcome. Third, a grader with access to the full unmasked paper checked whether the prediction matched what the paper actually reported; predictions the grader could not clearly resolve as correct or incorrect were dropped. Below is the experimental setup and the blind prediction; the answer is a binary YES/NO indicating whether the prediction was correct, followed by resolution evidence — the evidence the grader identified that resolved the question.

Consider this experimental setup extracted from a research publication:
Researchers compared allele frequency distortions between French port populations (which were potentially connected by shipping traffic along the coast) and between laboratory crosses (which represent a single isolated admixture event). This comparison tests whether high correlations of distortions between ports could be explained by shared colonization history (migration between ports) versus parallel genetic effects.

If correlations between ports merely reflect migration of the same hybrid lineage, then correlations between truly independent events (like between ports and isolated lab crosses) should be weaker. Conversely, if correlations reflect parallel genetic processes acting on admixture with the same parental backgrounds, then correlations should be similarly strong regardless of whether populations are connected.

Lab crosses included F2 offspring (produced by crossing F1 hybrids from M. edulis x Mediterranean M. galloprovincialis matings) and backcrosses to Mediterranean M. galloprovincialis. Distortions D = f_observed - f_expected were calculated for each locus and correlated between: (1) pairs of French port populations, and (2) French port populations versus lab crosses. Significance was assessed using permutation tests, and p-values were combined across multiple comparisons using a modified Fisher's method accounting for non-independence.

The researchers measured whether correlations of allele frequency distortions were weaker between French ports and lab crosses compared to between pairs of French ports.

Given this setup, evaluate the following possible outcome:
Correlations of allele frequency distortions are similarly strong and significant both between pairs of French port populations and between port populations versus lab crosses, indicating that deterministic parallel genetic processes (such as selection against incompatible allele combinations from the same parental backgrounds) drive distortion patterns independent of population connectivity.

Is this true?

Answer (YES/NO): NO